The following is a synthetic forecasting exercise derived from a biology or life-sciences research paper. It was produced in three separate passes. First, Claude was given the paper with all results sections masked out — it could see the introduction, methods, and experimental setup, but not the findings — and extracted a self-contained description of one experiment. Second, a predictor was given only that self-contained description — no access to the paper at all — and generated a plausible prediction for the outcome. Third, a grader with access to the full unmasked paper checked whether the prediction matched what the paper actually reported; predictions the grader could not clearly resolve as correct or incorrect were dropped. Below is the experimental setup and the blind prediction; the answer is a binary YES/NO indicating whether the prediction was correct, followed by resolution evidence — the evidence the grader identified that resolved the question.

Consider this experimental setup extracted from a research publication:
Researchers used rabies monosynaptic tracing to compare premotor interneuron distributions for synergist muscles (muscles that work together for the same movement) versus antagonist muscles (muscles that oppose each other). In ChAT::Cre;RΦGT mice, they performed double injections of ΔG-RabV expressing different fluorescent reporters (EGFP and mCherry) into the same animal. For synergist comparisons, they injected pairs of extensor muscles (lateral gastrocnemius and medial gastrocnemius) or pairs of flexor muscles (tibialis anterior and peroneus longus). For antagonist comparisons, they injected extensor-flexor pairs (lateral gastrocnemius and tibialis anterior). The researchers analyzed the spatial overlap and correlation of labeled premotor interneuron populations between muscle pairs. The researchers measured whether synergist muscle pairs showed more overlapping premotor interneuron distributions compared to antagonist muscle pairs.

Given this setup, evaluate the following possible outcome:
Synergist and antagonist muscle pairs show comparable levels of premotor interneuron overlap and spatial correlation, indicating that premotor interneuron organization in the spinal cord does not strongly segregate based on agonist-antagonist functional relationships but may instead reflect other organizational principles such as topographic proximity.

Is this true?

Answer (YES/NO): YES